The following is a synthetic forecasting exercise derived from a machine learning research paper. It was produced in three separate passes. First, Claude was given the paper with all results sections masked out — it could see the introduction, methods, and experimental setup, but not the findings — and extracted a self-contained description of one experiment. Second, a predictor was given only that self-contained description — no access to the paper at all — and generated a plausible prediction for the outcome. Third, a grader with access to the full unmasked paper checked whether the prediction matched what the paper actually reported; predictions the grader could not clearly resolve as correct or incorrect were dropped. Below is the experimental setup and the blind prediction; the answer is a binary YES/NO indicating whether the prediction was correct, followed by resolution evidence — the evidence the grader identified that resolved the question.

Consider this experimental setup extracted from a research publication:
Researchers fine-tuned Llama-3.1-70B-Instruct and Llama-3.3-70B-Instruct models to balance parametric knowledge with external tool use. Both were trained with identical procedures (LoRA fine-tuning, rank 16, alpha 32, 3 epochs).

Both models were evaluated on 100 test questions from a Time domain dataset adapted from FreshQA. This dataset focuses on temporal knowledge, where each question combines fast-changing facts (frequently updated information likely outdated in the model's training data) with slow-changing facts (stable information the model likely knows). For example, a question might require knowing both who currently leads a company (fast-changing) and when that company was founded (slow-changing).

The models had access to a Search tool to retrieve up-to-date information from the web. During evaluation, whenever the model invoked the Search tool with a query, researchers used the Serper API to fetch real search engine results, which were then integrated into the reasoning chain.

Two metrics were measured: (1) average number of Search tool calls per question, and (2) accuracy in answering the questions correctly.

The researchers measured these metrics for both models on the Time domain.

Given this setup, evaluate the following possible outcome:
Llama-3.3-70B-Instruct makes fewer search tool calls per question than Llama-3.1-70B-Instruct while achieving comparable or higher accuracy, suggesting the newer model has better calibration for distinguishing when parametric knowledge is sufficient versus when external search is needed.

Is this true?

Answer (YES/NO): NO